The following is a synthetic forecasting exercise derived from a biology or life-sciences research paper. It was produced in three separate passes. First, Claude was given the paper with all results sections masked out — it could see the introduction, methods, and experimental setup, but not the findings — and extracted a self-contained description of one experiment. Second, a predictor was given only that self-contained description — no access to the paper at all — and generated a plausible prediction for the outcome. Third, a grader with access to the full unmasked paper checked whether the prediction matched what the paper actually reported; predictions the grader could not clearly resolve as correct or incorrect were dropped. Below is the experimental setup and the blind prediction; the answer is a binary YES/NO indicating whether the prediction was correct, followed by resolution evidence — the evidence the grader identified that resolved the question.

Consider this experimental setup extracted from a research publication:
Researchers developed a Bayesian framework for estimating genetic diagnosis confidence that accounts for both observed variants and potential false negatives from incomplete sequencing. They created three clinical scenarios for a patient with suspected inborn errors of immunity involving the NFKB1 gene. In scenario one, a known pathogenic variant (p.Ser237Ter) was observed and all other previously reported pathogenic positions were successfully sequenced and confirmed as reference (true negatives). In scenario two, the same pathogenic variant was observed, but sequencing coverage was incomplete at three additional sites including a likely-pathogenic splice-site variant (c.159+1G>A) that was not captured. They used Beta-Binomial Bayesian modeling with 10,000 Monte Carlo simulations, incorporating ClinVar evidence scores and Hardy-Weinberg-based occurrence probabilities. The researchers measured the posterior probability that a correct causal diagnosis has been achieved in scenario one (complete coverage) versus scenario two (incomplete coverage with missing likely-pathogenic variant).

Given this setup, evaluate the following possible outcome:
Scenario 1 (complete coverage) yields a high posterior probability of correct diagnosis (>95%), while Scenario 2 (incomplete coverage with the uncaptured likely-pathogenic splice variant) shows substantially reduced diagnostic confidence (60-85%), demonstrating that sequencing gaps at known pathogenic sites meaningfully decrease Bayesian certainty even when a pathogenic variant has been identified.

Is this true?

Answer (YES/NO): NO